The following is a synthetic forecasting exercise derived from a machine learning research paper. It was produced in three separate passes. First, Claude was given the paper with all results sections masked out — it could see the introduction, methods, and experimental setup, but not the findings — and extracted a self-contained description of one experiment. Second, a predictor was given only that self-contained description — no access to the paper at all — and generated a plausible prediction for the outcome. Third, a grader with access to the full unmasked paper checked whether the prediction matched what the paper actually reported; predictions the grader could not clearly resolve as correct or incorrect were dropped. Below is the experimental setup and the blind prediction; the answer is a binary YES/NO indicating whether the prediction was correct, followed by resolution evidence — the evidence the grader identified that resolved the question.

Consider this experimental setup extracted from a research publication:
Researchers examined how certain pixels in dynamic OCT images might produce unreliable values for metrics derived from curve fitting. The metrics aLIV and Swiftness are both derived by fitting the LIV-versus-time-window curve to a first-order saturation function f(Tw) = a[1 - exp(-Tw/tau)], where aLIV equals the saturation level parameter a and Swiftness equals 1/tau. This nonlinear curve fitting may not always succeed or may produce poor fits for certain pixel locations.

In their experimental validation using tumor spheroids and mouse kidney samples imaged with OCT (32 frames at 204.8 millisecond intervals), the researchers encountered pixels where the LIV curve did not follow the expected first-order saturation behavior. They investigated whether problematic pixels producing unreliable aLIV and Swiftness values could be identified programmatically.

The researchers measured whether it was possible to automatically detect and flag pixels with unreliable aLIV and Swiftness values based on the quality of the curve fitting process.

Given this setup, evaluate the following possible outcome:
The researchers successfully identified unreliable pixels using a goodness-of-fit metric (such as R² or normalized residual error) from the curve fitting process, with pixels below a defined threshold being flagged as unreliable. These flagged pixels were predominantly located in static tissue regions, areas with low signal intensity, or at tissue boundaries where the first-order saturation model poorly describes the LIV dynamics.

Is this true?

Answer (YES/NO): NO